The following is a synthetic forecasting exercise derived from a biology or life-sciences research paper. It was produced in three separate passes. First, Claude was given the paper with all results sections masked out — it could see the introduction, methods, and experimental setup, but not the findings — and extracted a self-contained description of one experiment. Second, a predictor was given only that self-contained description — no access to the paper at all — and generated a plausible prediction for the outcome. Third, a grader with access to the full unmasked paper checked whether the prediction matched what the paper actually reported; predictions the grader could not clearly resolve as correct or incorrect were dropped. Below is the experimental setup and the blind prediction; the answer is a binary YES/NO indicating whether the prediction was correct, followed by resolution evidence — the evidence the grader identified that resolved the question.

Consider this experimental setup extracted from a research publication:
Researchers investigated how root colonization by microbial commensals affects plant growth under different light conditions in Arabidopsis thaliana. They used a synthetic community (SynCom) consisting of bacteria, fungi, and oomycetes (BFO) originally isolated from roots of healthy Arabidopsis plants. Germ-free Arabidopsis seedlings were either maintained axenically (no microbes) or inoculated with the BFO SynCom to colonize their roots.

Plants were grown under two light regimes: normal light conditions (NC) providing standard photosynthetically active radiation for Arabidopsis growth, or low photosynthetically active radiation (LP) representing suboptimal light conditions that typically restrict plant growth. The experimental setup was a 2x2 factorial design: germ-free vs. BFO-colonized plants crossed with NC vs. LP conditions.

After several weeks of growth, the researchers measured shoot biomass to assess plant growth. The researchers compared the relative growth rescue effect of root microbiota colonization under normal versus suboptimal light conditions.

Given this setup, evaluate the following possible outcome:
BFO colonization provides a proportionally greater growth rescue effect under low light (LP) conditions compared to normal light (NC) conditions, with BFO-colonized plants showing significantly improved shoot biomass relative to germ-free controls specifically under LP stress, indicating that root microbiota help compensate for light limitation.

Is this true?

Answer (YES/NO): YES